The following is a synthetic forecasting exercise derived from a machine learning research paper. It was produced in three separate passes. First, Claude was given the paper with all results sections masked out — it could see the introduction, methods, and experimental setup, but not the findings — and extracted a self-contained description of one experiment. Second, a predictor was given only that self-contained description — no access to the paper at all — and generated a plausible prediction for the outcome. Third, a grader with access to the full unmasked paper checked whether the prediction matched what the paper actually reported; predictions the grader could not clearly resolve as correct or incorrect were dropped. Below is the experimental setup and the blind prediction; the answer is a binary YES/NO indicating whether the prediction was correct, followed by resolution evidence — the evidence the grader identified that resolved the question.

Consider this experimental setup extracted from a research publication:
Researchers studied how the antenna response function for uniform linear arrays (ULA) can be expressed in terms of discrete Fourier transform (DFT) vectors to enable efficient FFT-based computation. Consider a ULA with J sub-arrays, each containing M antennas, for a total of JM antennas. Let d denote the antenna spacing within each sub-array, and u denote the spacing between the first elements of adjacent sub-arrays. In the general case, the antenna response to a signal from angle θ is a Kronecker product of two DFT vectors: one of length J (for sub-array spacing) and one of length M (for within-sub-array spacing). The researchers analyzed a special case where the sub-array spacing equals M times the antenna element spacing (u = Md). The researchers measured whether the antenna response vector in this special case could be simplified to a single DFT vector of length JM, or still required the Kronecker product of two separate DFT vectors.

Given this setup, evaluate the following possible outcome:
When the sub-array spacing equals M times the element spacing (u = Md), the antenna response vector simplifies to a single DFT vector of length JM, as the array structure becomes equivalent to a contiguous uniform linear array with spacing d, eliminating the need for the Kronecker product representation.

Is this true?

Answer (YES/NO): YES